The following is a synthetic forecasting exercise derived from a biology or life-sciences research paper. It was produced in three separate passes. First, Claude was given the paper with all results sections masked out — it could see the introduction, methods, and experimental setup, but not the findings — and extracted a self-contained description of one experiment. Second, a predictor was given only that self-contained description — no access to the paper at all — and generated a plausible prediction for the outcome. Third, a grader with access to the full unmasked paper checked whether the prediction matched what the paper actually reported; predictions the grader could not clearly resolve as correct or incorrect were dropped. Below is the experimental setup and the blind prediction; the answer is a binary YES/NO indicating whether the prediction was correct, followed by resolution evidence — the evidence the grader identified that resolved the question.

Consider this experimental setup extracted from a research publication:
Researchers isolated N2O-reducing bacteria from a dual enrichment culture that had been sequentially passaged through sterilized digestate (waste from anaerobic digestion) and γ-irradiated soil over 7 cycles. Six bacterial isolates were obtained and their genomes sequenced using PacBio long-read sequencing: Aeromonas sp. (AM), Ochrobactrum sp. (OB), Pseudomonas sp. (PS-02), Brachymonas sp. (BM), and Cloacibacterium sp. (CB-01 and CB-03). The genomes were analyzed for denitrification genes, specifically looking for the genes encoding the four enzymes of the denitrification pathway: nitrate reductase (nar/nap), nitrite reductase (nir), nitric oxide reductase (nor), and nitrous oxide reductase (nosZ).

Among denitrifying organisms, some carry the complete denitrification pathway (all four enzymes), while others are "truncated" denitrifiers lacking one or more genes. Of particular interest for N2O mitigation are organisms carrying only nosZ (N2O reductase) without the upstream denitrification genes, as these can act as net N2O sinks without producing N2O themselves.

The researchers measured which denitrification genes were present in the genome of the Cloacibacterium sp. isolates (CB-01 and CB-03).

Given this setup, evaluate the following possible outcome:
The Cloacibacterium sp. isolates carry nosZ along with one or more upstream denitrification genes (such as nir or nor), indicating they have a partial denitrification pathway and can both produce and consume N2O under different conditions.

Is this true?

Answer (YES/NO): NO